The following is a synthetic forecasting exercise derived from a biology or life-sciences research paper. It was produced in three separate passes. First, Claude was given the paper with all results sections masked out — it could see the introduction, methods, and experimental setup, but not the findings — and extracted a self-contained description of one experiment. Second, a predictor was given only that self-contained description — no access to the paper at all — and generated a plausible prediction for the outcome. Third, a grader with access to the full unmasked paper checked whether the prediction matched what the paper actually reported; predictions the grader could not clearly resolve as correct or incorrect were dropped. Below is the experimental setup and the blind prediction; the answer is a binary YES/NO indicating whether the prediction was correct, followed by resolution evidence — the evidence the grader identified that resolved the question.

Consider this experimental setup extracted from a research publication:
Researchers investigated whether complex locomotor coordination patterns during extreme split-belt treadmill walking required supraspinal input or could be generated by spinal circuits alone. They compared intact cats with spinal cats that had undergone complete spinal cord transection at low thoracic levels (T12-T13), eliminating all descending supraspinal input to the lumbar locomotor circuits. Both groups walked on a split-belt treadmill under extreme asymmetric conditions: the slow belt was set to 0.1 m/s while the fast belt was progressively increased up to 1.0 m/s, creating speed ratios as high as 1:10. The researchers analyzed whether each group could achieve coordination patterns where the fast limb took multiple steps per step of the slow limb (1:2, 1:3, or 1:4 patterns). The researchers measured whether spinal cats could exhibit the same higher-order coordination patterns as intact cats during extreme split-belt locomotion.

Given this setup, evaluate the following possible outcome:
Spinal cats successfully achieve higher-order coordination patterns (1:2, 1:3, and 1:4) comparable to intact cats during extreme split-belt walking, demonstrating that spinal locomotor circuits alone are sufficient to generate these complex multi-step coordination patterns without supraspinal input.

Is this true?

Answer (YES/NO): YES